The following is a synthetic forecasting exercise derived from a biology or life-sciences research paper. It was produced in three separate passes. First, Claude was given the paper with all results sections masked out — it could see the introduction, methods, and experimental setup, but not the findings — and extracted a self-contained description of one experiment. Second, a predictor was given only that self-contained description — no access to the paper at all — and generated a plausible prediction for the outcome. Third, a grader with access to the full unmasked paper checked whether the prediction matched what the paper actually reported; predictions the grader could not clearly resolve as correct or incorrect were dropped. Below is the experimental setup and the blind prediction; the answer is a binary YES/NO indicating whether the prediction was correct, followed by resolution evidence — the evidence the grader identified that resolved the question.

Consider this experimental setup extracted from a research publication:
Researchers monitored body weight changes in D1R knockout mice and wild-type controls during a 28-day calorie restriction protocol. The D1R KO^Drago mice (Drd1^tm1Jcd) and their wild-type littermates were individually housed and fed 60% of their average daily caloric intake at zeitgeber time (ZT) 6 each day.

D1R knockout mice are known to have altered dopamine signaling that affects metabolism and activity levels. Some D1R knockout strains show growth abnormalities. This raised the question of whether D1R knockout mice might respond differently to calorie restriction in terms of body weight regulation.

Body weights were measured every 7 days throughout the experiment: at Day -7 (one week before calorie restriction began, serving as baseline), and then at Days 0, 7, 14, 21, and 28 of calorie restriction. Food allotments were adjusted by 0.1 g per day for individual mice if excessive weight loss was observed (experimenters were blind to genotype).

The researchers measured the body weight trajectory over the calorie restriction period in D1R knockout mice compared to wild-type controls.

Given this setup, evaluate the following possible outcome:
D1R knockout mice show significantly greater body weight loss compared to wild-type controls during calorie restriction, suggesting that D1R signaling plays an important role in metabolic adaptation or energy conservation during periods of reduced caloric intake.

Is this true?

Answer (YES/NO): NO